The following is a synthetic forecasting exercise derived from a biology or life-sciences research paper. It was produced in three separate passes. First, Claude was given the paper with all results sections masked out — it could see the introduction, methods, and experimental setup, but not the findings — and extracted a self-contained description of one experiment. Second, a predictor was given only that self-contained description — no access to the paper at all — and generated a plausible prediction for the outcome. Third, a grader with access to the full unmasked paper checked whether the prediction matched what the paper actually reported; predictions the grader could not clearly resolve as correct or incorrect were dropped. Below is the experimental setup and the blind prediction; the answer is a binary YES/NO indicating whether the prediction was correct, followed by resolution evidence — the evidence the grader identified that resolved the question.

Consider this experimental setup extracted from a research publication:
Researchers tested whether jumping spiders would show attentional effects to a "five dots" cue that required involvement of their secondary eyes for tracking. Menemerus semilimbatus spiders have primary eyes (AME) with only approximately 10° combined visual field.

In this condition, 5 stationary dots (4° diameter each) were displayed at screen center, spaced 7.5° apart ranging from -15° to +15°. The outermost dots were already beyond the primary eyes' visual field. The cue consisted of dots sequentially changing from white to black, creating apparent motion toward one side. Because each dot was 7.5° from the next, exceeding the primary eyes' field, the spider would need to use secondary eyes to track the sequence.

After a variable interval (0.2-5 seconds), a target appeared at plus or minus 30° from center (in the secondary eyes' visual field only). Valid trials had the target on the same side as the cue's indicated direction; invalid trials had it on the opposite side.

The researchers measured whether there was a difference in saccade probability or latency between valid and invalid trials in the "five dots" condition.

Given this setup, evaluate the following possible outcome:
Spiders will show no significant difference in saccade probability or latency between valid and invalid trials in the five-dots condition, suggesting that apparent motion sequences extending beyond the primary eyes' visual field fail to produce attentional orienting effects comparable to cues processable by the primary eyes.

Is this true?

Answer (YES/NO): NO